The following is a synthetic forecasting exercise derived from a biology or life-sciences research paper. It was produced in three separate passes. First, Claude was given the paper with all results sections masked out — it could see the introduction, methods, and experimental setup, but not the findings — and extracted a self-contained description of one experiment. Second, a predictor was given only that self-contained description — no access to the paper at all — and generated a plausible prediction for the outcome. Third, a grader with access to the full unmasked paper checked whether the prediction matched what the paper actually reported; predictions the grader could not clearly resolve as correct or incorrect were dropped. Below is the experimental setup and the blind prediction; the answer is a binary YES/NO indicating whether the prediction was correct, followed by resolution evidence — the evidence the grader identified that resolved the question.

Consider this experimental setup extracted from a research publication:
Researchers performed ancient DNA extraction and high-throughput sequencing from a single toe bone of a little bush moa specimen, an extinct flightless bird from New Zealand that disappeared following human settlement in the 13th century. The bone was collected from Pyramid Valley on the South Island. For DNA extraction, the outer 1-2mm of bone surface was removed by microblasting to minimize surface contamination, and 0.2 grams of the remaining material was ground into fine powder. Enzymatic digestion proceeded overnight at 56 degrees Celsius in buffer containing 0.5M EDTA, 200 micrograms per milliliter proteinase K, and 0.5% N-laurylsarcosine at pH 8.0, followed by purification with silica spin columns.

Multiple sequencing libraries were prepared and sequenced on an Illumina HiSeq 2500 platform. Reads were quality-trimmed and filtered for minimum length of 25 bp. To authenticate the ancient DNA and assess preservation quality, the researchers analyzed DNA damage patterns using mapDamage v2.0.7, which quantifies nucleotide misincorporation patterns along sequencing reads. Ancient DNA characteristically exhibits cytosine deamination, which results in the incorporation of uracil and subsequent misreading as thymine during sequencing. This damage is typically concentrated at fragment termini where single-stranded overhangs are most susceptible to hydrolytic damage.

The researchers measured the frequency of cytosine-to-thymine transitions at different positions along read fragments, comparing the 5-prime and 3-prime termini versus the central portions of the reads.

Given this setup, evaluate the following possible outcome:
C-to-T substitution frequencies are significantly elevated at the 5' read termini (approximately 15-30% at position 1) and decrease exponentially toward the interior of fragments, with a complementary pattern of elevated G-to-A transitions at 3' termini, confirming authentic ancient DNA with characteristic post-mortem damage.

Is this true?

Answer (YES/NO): NO